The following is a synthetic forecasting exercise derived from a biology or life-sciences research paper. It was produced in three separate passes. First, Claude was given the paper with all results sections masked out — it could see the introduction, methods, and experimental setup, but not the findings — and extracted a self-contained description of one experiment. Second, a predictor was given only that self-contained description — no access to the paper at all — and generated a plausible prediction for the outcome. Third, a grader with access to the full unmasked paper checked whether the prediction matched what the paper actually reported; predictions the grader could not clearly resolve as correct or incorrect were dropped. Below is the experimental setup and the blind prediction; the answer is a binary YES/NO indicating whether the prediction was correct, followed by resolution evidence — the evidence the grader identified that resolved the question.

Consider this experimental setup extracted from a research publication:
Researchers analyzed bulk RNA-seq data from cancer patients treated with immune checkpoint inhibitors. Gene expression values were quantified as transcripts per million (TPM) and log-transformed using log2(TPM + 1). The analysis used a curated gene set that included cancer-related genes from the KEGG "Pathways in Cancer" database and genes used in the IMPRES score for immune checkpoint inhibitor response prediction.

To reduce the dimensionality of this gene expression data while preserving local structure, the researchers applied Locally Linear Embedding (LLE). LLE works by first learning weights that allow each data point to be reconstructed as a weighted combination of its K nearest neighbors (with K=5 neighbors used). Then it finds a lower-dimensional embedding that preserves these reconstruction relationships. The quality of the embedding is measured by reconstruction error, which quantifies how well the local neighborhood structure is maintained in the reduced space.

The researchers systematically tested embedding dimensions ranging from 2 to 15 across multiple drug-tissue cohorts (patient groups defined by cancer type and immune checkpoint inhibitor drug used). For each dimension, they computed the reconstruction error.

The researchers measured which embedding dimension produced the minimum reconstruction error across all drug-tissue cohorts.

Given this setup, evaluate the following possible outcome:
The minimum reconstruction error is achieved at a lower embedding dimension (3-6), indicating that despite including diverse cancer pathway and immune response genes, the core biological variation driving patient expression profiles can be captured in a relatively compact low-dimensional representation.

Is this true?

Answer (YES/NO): NO